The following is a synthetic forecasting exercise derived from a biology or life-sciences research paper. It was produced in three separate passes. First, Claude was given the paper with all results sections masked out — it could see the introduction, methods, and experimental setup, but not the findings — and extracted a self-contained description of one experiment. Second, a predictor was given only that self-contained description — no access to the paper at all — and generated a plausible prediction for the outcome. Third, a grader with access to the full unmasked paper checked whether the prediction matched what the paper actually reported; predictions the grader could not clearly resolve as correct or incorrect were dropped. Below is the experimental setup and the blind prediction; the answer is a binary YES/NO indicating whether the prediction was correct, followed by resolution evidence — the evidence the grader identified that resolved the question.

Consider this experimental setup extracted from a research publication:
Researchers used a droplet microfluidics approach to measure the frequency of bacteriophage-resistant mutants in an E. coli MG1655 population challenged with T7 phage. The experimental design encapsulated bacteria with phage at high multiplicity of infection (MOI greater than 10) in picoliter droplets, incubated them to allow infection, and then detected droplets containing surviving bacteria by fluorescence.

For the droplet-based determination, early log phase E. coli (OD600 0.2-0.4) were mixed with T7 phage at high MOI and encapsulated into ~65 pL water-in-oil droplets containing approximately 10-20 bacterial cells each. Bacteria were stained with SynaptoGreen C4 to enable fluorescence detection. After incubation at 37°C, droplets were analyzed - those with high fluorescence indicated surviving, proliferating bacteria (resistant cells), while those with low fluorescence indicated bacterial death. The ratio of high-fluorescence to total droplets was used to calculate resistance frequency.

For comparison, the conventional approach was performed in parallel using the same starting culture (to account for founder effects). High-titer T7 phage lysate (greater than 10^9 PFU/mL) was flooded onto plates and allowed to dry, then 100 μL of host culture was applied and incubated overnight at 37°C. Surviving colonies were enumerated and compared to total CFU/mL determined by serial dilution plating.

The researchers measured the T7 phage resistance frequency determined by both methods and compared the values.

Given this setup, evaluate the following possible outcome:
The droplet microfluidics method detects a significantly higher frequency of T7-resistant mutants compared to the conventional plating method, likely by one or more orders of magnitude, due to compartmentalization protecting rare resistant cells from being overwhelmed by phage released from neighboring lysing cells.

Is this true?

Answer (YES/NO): NO